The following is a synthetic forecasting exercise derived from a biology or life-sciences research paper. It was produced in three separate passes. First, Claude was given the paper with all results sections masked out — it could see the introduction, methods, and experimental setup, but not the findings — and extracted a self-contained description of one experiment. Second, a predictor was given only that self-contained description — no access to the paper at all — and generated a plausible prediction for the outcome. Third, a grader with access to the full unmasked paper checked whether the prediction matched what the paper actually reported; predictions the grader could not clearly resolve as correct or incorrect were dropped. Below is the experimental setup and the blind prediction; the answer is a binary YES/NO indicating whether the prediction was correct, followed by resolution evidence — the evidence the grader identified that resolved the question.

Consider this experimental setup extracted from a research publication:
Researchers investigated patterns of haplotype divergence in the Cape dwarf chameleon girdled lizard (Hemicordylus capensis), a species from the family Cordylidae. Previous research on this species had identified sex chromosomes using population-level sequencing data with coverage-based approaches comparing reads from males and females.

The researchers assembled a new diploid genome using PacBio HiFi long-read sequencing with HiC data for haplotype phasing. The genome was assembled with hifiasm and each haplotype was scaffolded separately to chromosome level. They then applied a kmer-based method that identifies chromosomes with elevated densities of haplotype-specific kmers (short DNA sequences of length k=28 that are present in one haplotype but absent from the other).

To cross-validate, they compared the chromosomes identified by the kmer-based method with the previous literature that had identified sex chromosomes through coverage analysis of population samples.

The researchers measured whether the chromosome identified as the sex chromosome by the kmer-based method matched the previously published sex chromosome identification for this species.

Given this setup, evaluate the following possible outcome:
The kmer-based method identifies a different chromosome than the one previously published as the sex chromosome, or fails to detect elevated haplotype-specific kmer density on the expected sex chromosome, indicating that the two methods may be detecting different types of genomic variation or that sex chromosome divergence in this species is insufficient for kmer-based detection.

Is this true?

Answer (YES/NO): NO